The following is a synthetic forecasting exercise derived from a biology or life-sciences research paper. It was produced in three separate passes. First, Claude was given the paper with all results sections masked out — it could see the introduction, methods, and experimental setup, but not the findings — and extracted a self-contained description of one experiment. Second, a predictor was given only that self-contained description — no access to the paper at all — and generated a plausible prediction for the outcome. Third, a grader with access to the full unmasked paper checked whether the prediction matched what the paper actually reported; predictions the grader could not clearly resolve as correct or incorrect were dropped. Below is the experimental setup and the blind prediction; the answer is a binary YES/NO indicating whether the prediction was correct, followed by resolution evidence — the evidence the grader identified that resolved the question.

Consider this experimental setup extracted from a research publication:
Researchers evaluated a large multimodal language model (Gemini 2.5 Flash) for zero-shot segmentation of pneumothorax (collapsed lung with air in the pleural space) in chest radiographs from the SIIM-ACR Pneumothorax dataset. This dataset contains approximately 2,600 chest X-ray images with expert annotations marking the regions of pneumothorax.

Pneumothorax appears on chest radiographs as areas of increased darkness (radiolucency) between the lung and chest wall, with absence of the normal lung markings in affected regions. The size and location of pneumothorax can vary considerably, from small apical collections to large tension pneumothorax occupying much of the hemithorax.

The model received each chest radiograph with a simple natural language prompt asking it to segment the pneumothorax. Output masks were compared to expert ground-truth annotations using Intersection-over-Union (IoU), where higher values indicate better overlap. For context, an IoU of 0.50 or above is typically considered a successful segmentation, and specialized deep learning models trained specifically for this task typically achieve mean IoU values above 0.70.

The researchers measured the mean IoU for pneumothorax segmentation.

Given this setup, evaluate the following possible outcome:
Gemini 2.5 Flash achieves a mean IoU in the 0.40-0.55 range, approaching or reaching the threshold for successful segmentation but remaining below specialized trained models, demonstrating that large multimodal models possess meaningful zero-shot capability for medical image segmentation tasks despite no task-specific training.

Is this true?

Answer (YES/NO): NO